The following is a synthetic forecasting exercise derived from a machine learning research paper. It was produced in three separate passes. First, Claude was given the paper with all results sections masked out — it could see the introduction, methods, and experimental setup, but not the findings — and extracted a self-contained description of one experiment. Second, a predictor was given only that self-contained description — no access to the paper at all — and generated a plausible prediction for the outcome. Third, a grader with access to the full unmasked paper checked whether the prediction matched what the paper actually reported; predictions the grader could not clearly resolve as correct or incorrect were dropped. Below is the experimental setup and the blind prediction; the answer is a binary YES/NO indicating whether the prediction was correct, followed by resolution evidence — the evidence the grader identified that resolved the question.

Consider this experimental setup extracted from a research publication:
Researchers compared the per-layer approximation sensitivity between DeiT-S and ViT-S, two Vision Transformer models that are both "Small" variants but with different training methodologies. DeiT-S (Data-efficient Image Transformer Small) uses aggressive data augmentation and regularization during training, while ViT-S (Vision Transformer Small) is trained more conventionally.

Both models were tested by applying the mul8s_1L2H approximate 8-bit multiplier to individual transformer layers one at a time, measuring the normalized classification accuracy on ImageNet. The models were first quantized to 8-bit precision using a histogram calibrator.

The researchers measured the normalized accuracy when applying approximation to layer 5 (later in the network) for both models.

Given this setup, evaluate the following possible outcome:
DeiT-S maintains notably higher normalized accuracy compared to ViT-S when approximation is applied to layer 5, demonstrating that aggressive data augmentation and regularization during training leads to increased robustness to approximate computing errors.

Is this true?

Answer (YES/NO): NO